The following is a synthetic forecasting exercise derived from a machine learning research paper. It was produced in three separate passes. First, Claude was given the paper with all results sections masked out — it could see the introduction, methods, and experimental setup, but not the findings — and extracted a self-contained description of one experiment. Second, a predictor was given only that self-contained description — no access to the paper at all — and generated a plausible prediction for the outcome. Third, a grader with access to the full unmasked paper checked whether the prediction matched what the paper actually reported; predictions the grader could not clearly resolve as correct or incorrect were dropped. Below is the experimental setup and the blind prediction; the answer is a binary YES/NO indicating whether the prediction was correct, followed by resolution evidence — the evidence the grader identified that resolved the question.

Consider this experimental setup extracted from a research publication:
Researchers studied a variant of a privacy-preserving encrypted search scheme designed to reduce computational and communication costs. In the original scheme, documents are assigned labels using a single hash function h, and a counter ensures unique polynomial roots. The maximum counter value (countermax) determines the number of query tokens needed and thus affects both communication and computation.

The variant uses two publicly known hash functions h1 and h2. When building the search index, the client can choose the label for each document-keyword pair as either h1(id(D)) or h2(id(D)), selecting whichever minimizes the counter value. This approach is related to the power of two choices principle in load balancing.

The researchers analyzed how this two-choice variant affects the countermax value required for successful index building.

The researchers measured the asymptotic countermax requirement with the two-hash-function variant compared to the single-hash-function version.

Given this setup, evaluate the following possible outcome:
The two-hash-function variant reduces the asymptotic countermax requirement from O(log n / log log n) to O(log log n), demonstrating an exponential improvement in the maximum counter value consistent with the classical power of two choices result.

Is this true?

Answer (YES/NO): NO